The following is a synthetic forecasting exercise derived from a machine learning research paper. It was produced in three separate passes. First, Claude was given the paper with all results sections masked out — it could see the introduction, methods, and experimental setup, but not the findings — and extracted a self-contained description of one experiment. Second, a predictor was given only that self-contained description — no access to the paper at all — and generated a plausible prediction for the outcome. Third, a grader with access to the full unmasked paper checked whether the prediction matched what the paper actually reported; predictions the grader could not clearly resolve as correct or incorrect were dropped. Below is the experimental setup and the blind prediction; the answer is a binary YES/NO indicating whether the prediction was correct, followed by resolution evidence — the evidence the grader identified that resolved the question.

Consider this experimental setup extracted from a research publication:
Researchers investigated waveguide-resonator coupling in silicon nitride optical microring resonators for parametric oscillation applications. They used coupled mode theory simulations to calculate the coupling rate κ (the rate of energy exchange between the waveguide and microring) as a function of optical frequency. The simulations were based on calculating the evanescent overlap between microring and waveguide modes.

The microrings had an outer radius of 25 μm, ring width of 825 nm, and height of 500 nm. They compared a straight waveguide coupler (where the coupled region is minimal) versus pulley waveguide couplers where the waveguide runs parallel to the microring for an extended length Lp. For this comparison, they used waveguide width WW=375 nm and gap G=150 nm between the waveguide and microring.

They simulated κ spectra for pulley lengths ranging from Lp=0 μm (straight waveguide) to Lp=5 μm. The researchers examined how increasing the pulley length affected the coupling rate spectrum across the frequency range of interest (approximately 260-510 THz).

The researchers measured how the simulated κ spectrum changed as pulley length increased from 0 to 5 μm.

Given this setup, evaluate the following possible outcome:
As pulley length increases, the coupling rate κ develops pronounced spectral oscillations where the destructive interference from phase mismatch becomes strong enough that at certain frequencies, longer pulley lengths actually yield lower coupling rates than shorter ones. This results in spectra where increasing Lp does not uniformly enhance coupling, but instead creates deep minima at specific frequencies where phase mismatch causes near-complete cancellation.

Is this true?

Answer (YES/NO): YES